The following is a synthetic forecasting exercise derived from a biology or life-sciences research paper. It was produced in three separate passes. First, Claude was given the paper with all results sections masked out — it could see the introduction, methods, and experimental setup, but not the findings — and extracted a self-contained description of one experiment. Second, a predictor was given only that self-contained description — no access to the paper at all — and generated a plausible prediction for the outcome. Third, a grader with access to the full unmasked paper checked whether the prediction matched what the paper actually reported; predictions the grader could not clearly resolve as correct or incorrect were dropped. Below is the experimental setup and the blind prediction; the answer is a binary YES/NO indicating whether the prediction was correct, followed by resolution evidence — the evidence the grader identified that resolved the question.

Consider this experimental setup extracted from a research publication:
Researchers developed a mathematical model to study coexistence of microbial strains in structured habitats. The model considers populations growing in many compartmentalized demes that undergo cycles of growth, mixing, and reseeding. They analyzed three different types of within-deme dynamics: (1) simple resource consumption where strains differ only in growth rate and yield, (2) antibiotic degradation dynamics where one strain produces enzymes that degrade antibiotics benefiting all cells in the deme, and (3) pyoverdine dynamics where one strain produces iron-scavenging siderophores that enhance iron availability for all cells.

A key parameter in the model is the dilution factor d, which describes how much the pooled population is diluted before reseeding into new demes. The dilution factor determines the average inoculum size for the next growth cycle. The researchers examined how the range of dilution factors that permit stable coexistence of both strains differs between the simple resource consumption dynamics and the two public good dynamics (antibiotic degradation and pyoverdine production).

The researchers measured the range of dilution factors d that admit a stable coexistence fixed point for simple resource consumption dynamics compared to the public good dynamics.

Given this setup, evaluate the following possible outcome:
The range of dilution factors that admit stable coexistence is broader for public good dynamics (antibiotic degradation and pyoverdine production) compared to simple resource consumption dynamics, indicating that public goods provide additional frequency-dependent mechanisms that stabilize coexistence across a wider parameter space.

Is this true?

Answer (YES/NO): YES